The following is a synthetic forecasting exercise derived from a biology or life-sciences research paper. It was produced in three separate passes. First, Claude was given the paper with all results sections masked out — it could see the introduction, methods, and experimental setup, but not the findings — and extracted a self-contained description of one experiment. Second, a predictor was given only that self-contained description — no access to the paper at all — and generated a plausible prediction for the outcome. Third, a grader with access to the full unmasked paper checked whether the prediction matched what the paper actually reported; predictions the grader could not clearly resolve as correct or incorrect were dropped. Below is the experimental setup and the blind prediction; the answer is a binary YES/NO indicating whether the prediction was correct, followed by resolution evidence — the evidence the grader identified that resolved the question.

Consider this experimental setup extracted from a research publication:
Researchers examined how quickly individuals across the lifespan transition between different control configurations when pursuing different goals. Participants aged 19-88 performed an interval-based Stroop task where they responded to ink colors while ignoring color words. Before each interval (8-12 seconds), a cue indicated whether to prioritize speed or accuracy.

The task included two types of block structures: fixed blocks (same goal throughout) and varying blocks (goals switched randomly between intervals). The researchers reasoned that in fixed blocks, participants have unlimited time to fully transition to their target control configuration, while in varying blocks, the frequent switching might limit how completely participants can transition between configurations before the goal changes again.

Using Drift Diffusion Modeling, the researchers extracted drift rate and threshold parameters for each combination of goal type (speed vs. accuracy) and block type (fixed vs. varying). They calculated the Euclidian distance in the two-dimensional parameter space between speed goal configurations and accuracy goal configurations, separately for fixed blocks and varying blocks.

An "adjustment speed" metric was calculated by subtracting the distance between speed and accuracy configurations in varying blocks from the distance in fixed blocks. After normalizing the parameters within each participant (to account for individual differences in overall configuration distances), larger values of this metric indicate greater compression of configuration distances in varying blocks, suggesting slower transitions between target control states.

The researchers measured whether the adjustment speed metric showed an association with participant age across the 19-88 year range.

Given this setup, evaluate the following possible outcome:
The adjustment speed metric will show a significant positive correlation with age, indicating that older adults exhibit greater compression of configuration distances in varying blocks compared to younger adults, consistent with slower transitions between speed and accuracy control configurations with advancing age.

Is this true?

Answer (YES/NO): YES